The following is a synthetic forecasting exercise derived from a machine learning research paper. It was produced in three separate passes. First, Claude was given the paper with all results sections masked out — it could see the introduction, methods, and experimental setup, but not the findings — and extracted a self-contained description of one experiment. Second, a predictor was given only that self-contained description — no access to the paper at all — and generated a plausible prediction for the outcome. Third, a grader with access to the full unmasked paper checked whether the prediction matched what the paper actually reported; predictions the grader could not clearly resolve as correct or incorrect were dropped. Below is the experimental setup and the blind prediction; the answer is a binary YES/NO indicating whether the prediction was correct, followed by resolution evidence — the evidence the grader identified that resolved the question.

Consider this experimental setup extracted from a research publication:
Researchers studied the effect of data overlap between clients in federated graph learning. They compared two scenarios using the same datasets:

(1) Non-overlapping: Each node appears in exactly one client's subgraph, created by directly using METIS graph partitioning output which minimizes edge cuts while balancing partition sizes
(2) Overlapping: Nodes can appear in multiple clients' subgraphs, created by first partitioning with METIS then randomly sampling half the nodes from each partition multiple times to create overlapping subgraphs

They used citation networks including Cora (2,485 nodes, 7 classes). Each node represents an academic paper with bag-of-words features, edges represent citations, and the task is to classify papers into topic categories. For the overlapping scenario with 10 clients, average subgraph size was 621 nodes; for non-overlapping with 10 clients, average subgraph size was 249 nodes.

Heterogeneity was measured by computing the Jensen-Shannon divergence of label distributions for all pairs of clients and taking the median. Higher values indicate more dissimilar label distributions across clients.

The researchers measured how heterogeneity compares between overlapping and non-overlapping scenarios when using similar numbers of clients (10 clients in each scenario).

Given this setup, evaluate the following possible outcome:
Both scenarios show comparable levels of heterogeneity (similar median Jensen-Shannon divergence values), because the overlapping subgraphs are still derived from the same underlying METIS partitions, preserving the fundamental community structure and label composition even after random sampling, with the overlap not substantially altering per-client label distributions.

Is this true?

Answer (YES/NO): NO